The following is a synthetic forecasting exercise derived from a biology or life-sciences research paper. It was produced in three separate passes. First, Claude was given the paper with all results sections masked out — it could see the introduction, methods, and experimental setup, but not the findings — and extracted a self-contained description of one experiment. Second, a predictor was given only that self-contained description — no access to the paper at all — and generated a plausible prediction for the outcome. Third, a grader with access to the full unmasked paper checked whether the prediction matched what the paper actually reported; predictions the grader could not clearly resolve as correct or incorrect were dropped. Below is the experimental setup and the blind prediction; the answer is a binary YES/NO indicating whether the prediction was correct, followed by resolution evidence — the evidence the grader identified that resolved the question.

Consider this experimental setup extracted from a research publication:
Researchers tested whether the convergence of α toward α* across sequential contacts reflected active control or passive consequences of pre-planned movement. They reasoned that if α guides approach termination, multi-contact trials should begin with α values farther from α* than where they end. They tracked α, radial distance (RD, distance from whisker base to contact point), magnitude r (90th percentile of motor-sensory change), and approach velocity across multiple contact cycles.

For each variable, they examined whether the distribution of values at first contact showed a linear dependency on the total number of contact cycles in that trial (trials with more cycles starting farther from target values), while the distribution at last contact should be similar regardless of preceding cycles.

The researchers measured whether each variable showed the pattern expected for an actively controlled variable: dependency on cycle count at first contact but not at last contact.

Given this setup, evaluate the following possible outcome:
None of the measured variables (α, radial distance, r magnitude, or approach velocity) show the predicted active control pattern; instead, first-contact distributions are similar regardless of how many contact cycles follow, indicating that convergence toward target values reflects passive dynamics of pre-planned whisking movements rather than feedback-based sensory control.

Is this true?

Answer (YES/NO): NO